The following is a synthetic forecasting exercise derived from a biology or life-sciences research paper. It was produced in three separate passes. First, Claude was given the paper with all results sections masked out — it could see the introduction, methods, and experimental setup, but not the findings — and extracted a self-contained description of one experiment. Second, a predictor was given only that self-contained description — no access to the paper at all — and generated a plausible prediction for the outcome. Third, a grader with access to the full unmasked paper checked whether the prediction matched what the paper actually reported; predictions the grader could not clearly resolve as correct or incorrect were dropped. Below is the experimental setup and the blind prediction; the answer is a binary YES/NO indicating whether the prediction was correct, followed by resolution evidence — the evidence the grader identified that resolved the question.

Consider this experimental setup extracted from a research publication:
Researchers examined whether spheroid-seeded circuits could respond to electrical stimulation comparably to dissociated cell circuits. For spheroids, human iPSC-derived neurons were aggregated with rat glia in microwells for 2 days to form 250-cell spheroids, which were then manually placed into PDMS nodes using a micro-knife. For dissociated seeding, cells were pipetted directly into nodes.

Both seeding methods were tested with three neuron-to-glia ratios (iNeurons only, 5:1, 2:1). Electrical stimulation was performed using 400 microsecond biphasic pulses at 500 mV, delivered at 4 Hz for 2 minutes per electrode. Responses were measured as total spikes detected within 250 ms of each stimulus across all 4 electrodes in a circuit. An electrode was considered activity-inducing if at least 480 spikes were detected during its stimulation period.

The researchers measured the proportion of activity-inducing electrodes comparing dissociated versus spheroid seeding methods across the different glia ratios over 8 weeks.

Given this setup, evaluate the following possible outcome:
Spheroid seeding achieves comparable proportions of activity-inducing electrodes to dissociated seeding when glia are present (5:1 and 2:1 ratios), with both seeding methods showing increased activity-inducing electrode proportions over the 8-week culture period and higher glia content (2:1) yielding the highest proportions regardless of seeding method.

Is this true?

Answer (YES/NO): NO